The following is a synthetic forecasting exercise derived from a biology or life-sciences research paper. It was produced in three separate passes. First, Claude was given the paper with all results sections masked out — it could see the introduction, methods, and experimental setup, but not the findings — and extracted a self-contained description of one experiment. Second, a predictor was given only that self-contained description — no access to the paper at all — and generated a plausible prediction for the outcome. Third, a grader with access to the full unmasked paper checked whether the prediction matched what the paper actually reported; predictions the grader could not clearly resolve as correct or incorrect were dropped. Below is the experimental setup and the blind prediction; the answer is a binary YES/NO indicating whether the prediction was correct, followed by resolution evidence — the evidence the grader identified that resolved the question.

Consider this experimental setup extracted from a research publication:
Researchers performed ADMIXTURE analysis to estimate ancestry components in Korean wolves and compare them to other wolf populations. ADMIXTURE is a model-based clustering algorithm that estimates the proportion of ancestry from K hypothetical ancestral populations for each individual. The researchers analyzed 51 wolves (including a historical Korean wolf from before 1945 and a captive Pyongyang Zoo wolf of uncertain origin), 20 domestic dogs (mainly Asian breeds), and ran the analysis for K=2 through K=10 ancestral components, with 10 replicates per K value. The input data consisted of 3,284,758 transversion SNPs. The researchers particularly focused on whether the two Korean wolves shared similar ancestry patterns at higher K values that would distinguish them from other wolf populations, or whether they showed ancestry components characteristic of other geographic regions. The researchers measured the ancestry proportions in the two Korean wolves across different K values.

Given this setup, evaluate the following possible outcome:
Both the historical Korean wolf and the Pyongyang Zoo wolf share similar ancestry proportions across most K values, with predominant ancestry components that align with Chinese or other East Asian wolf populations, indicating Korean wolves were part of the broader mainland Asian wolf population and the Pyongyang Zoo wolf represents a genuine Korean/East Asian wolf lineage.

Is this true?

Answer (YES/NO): NO